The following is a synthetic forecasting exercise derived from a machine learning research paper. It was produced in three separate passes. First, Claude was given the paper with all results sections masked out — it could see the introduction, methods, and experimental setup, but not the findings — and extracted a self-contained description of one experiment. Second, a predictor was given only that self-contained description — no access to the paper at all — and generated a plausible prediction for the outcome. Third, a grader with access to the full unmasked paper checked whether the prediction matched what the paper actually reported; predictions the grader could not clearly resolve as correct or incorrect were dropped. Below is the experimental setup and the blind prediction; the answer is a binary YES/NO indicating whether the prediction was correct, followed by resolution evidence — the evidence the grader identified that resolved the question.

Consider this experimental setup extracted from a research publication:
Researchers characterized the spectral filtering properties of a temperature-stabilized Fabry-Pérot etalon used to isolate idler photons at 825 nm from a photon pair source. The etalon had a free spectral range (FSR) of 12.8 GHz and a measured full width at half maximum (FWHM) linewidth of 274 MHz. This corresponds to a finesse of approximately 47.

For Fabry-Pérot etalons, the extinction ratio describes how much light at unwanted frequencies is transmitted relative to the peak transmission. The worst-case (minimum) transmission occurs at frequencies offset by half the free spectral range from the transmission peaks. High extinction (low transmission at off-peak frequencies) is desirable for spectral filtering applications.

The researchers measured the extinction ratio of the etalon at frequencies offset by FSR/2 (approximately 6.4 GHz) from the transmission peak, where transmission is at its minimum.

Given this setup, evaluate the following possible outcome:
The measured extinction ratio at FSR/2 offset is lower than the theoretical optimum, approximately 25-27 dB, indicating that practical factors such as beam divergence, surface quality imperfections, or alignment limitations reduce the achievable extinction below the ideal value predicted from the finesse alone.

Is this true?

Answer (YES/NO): NO